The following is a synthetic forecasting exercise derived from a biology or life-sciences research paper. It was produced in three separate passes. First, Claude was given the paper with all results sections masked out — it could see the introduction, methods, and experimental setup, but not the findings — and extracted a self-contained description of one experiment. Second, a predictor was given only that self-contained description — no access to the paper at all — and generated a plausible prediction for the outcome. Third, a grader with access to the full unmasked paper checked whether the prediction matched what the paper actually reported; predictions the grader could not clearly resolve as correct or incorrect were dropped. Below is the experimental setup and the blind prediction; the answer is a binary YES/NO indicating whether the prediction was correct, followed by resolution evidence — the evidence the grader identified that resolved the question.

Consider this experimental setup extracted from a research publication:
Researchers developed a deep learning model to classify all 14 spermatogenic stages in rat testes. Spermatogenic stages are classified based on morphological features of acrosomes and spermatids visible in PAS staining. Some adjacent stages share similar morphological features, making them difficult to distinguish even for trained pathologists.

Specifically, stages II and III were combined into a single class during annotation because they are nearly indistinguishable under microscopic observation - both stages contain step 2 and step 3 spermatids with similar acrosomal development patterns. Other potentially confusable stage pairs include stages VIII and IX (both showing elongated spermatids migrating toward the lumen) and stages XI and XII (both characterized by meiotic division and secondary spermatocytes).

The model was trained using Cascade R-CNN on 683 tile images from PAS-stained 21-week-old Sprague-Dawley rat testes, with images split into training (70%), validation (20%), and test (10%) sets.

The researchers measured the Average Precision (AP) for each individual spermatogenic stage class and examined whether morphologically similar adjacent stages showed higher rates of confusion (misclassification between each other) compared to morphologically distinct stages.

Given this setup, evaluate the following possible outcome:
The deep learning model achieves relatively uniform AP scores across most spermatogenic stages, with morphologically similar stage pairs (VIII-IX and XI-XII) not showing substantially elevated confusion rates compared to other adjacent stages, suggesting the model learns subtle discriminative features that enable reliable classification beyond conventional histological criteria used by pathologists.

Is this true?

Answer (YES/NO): NO